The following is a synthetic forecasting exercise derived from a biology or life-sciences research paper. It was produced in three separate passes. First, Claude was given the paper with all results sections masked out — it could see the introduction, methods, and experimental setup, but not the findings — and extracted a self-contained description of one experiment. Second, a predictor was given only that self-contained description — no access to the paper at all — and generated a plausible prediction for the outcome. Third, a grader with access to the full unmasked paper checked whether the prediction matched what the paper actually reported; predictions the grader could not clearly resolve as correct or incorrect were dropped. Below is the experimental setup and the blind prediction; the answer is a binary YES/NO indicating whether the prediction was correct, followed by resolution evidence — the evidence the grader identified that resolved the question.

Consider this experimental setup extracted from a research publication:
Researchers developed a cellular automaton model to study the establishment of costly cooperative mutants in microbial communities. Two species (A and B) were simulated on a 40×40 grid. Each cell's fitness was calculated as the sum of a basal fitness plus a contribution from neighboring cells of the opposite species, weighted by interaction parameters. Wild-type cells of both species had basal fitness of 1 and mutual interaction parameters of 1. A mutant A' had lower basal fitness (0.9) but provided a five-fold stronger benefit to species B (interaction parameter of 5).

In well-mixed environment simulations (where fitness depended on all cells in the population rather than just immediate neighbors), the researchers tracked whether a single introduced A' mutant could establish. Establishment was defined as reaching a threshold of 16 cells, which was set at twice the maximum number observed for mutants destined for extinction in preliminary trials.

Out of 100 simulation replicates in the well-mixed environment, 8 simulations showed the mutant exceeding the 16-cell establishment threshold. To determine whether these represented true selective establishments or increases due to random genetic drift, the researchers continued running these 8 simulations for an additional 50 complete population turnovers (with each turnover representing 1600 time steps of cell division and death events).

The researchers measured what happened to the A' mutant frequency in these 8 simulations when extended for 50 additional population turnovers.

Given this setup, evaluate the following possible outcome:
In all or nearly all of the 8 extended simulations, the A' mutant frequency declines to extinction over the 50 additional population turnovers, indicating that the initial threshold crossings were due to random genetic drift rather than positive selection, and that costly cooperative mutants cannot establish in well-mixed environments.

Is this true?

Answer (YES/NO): NO